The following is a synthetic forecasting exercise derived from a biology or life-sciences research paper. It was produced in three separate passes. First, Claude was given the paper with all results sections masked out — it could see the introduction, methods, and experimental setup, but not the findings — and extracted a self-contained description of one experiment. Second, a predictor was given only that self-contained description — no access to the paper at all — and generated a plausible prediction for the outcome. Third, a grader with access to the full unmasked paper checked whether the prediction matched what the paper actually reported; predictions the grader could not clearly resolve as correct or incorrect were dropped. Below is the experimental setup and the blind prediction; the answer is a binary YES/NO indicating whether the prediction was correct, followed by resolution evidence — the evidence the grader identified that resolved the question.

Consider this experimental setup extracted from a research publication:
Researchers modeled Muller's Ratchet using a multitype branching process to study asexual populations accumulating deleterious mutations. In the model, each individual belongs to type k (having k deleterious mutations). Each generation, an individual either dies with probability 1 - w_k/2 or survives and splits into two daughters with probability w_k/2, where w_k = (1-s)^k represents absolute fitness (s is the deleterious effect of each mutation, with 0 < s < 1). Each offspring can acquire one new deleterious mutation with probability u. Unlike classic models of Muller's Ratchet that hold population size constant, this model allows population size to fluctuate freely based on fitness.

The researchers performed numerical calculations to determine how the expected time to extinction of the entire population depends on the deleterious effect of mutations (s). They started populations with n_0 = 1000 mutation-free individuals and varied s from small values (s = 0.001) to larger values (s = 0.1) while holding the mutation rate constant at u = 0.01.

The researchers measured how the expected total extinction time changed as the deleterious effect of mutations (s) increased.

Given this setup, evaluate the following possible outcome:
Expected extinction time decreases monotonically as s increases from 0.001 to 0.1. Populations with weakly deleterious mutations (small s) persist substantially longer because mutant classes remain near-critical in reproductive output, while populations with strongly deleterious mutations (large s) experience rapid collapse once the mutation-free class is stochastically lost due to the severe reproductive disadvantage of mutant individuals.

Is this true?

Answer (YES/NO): YES